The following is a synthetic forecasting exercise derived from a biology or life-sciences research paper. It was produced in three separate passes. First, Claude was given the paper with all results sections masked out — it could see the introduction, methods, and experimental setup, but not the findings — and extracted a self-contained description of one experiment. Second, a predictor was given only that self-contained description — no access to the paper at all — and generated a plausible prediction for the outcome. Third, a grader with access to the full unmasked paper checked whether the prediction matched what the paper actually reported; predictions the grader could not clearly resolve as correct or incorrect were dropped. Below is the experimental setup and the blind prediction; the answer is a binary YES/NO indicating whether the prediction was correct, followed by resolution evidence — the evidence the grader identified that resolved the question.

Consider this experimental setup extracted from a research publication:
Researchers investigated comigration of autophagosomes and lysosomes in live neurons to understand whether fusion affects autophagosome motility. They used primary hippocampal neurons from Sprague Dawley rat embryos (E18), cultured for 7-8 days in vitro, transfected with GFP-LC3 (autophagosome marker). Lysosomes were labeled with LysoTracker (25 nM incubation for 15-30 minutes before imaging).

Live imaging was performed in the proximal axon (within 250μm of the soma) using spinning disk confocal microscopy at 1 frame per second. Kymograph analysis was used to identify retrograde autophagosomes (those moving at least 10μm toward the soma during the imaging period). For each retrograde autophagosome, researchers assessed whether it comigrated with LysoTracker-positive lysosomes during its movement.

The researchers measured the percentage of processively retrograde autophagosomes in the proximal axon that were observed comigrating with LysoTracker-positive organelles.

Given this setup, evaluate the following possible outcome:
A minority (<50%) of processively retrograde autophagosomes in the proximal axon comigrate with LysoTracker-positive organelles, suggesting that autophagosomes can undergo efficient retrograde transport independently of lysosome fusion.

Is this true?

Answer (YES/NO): NO